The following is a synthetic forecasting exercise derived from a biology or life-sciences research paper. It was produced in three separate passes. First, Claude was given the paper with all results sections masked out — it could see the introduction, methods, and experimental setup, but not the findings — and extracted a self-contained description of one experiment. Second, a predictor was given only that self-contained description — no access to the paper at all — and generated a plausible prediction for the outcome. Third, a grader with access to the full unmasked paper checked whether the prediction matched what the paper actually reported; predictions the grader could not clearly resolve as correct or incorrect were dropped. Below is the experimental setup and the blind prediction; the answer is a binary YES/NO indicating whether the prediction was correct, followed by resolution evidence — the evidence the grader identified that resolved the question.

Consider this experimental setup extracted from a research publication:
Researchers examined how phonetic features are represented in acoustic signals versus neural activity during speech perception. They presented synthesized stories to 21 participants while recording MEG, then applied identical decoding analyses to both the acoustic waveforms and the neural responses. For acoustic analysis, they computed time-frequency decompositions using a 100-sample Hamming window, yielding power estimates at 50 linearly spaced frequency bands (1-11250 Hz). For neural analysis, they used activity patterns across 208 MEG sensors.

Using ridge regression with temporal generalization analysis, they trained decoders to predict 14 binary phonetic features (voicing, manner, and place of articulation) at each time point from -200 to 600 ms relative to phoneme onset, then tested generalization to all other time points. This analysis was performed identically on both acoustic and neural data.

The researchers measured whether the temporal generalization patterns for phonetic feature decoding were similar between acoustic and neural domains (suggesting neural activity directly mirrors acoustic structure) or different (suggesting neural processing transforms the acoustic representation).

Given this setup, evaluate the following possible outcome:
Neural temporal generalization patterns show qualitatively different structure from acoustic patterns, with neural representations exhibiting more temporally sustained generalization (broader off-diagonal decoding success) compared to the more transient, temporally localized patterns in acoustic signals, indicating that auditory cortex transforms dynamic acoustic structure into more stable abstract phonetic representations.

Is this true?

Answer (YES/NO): NO